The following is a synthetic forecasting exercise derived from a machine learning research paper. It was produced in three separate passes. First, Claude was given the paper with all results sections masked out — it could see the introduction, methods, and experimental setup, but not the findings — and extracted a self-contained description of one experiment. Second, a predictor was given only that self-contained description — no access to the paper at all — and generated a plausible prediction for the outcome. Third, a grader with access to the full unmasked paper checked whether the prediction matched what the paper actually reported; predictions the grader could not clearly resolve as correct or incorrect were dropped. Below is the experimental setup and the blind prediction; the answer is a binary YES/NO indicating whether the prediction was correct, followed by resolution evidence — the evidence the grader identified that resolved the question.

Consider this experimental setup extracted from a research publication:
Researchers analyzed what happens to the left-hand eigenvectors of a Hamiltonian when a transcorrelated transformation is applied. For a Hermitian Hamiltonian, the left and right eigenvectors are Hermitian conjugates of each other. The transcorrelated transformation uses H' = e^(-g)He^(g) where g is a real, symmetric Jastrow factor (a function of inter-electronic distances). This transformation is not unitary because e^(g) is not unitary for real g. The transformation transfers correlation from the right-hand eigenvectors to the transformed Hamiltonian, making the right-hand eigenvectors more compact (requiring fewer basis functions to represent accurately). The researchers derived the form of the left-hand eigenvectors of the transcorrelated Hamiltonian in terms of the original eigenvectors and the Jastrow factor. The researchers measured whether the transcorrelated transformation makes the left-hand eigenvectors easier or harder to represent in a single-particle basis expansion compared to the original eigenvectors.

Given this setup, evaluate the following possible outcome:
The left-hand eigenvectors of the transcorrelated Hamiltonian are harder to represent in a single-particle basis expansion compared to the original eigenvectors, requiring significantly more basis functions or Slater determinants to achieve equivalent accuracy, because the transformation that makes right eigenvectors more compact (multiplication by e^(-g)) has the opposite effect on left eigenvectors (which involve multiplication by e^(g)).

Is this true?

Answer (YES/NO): YES